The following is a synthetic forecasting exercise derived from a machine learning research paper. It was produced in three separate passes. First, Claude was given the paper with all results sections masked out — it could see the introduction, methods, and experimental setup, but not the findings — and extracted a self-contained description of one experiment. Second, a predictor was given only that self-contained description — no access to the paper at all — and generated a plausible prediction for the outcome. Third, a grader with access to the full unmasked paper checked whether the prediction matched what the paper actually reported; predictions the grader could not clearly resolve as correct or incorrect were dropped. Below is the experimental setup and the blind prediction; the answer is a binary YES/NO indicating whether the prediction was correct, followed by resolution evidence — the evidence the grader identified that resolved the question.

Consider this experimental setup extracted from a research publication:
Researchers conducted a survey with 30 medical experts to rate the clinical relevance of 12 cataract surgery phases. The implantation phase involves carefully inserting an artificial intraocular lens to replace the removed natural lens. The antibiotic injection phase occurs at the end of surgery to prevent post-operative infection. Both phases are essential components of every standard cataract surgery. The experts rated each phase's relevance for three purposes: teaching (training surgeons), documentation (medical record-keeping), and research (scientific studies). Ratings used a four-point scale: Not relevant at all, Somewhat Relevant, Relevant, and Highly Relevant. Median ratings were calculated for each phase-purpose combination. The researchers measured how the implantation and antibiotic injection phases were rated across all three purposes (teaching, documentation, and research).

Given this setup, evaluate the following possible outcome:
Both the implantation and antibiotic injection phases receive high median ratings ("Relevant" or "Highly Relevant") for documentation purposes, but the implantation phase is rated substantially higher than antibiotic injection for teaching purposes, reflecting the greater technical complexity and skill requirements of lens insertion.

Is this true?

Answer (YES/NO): NO